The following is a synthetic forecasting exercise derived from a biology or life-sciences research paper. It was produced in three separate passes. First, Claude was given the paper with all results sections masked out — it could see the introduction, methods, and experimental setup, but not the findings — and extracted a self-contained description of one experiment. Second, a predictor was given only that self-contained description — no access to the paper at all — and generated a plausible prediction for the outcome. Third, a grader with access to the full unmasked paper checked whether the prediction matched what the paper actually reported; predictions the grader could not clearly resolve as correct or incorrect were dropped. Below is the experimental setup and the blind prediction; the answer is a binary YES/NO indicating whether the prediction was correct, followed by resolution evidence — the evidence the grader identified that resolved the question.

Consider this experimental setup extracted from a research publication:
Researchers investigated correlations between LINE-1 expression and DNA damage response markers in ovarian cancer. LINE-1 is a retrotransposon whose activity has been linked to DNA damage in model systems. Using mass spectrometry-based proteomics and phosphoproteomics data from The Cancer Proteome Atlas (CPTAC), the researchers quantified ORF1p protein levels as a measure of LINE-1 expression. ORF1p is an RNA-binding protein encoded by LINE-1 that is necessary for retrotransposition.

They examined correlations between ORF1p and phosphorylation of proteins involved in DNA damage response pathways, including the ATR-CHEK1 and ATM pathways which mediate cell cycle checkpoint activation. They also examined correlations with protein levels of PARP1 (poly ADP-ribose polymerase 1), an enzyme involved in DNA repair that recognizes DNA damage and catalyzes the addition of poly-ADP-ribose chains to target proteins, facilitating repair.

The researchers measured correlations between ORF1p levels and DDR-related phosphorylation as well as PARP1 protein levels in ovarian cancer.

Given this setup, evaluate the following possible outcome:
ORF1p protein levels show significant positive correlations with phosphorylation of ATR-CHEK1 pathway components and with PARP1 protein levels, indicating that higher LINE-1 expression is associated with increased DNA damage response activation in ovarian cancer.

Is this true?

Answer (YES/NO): NO